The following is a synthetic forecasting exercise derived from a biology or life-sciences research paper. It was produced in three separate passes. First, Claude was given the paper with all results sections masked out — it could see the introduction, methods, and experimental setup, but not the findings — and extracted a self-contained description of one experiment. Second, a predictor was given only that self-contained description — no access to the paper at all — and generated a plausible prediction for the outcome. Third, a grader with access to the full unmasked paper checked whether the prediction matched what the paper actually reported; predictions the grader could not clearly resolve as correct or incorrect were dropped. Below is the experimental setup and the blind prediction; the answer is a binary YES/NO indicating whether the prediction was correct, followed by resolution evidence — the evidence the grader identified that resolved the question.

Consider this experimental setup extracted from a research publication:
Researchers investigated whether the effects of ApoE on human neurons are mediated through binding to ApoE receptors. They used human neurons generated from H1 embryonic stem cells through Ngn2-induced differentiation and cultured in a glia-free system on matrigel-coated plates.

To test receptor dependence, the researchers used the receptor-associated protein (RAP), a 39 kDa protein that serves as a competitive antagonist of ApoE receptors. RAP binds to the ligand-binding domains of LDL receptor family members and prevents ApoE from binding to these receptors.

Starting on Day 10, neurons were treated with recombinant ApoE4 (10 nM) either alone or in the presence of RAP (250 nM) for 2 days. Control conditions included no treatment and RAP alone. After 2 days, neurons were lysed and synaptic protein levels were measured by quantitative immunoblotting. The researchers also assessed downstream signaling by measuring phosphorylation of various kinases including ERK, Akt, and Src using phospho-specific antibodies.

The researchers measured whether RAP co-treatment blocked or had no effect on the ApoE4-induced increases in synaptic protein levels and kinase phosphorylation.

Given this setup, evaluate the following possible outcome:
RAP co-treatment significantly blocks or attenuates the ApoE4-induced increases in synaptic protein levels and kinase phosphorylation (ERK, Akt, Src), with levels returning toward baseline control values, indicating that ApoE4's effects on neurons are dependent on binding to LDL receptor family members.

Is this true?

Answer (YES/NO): YES